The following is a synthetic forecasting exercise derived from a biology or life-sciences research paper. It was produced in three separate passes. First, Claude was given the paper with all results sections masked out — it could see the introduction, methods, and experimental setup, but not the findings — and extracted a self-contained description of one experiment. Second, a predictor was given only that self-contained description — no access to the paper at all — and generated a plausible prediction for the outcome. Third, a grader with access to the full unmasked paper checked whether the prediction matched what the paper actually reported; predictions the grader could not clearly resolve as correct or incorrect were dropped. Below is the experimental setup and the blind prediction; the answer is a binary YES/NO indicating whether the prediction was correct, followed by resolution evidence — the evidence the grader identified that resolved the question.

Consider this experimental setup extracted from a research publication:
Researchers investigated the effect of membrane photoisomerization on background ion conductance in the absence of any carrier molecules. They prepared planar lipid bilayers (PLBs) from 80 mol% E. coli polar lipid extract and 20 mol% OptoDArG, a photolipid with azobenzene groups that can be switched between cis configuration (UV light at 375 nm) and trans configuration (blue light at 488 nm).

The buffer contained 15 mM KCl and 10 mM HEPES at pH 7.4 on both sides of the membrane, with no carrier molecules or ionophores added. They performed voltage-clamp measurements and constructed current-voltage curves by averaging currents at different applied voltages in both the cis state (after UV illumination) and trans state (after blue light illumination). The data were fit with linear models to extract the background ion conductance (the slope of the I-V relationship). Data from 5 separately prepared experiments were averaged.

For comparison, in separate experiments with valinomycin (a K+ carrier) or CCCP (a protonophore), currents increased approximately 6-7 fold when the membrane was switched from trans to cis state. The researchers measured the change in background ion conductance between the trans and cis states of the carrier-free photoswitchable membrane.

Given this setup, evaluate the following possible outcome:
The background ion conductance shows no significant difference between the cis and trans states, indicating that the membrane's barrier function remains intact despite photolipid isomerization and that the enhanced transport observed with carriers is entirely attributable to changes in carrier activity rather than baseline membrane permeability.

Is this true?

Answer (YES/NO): NO